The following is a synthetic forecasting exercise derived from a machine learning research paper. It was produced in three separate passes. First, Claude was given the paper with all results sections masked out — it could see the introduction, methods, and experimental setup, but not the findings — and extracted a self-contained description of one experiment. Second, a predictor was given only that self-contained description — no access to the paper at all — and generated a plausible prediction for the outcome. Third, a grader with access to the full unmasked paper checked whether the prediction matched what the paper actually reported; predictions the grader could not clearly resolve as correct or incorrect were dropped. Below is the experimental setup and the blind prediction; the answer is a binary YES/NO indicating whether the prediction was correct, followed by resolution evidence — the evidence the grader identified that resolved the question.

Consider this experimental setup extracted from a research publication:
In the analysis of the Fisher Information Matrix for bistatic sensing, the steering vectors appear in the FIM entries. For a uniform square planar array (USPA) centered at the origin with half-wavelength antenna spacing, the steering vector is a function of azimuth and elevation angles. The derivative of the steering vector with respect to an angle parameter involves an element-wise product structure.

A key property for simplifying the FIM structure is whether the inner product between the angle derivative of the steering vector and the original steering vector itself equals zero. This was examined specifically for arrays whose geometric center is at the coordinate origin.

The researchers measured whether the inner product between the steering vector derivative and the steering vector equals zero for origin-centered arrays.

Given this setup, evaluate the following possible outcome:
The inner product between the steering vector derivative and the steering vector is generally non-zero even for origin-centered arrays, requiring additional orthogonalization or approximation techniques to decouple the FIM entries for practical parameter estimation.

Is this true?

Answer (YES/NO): NO